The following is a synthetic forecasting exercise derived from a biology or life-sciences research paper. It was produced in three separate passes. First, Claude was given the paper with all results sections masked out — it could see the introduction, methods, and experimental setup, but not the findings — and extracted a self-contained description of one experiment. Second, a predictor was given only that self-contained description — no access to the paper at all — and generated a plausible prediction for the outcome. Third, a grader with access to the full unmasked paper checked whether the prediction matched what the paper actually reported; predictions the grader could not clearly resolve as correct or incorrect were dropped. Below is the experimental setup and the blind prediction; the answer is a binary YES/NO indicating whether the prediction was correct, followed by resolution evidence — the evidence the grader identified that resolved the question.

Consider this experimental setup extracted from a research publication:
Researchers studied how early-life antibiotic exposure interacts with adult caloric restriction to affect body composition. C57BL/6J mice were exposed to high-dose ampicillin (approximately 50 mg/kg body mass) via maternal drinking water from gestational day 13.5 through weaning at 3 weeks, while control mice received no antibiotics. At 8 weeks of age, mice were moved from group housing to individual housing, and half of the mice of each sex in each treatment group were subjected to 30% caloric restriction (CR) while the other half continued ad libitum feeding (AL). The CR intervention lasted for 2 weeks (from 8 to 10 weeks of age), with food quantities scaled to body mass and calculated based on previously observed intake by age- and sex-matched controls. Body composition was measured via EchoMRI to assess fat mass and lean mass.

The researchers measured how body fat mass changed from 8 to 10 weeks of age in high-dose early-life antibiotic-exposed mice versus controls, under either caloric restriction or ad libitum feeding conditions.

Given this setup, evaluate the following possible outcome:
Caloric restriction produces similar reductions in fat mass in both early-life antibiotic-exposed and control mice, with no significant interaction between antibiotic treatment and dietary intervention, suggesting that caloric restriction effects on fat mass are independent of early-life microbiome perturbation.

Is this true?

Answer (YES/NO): NO